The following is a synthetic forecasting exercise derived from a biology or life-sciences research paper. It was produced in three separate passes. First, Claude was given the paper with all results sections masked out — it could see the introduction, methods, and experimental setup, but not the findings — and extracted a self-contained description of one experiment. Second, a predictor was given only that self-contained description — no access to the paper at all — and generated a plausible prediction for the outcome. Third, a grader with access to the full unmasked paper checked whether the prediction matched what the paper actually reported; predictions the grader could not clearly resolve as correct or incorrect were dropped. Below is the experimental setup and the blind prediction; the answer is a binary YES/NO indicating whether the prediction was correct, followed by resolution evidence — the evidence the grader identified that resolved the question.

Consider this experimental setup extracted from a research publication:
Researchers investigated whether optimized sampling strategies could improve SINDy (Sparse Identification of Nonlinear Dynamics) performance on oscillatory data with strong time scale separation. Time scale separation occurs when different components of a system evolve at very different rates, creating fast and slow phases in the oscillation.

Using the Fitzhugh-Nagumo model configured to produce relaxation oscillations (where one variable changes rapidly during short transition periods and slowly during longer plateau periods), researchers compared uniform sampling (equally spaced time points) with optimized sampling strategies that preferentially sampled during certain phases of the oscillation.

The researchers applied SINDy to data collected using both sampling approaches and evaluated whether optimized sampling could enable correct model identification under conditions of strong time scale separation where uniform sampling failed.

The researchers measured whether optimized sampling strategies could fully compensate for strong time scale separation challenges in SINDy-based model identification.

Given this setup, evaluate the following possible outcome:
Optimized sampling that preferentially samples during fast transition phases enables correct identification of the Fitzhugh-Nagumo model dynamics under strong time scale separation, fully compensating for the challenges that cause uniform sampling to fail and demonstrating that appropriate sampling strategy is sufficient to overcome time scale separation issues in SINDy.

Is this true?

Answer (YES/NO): NO